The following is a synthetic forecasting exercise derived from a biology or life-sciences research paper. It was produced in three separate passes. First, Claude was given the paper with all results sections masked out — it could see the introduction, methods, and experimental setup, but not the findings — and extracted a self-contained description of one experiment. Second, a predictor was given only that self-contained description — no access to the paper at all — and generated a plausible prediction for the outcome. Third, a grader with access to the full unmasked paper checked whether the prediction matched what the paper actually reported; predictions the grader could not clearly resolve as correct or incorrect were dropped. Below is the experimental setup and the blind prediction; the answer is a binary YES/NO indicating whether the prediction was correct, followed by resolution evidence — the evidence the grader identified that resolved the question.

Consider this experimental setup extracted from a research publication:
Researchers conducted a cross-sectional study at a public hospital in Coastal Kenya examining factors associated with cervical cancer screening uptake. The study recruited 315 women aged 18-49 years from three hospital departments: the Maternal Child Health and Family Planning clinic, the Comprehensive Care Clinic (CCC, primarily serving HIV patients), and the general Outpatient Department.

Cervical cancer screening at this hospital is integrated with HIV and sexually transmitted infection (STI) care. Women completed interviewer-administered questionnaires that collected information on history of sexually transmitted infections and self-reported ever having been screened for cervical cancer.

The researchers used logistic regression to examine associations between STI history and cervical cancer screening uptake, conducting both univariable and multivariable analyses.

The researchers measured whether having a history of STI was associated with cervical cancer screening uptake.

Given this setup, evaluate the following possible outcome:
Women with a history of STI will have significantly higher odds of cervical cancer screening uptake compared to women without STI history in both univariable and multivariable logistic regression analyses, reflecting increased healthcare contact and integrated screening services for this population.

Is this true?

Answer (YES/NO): YES